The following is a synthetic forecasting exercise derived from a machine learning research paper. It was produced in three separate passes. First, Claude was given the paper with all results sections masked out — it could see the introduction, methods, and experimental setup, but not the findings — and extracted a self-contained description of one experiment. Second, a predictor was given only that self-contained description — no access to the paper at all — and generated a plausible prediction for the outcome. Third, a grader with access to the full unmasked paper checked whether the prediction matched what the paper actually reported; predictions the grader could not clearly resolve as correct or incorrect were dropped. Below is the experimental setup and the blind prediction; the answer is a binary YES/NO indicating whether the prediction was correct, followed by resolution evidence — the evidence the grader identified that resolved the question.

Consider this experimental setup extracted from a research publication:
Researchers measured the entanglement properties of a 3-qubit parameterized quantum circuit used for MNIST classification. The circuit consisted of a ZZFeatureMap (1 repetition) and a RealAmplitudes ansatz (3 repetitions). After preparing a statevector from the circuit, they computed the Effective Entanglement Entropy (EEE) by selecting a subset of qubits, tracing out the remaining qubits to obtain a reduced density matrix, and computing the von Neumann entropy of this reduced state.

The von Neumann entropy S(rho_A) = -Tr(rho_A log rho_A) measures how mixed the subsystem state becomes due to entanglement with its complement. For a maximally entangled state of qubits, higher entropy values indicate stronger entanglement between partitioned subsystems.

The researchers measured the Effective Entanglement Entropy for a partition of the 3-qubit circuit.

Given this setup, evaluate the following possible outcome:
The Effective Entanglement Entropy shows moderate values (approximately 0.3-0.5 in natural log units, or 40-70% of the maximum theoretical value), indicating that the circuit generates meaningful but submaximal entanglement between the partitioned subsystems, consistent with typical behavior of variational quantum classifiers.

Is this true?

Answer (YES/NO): NO